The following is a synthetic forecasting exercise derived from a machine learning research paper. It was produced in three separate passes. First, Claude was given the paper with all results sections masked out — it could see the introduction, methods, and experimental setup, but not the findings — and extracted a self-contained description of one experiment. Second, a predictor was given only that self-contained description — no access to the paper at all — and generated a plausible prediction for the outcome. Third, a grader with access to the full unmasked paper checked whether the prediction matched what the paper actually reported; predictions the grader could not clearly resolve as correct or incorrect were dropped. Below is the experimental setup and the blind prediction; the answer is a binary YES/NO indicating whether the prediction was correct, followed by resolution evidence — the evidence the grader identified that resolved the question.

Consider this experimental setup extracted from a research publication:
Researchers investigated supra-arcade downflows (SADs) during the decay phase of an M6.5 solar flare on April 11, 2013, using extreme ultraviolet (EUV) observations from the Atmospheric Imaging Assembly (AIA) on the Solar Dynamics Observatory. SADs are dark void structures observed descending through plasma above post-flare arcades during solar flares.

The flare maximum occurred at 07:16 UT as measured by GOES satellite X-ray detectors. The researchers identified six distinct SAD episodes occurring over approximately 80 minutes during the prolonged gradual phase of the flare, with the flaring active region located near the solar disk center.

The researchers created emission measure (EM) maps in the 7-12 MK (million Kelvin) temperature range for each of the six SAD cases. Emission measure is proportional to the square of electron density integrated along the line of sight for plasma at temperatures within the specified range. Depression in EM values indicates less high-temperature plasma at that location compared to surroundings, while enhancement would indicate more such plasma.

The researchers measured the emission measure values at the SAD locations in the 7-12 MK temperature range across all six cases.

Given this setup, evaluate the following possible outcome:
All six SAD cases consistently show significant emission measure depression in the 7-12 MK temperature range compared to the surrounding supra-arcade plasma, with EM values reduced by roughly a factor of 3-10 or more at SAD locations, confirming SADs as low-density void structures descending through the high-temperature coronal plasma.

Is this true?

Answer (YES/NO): NO